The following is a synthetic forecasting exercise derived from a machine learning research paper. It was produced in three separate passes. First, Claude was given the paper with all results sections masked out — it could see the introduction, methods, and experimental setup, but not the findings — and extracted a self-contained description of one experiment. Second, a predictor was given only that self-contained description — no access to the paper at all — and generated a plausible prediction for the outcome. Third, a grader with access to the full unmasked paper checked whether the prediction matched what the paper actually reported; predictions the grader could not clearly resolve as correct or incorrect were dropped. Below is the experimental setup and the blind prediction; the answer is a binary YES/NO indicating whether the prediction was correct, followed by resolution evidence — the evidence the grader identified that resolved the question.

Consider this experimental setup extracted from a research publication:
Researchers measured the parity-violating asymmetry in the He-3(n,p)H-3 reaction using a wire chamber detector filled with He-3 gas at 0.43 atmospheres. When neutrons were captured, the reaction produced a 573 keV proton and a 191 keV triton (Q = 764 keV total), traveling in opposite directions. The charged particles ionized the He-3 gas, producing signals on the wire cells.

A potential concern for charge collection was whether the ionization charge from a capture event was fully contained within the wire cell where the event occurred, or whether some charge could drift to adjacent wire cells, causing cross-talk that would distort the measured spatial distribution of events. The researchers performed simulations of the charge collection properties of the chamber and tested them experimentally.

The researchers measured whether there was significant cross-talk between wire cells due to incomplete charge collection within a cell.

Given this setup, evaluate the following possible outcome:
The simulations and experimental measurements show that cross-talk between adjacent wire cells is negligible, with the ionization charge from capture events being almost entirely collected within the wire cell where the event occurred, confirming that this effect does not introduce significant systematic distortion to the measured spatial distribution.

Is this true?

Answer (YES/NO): YES